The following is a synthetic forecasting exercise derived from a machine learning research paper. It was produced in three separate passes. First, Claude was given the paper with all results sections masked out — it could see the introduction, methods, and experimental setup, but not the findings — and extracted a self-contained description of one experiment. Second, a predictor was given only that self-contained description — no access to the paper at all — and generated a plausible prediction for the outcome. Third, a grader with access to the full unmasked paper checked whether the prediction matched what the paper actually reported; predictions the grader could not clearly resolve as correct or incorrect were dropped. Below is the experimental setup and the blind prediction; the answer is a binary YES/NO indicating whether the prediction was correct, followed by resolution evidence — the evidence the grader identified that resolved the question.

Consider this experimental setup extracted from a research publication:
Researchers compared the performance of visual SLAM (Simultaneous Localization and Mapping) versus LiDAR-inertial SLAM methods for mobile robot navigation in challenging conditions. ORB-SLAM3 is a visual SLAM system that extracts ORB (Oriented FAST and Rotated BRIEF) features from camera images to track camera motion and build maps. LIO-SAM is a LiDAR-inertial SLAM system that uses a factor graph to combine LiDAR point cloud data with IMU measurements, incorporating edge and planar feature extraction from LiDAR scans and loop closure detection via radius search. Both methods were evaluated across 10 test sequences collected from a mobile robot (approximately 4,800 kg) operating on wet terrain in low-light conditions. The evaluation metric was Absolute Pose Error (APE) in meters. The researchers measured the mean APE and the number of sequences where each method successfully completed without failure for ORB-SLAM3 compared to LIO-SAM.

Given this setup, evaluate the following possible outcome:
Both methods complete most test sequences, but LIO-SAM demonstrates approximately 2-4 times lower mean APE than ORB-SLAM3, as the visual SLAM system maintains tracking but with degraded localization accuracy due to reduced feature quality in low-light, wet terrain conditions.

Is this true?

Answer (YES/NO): NO